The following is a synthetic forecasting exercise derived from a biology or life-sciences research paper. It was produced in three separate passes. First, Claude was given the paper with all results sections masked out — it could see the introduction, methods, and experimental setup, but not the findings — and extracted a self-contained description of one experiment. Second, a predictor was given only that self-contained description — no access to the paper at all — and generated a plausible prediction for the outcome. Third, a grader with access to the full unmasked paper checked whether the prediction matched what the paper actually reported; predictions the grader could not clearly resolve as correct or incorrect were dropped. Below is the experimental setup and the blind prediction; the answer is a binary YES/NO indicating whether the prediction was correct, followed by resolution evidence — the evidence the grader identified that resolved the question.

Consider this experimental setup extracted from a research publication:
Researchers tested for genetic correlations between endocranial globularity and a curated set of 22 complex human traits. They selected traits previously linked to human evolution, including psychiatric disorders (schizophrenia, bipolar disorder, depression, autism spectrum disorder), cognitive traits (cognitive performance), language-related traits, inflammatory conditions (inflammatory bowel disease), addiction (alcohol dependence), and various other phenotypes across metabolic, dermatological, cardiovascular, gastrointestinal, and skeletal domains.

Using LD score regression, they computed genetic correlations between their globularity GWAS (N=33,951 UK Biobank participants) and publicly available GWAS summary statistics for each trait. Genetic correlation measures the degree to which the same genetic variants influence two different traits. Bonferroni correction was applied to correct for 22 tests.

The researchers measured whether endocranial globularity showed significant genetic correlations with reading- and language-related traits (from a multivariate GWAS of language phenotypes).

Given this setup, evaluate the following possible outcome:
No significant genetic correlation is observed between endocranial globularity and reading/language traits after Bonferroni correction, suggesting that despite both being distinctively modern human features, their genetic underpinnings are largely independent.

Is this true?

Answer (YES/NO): NO